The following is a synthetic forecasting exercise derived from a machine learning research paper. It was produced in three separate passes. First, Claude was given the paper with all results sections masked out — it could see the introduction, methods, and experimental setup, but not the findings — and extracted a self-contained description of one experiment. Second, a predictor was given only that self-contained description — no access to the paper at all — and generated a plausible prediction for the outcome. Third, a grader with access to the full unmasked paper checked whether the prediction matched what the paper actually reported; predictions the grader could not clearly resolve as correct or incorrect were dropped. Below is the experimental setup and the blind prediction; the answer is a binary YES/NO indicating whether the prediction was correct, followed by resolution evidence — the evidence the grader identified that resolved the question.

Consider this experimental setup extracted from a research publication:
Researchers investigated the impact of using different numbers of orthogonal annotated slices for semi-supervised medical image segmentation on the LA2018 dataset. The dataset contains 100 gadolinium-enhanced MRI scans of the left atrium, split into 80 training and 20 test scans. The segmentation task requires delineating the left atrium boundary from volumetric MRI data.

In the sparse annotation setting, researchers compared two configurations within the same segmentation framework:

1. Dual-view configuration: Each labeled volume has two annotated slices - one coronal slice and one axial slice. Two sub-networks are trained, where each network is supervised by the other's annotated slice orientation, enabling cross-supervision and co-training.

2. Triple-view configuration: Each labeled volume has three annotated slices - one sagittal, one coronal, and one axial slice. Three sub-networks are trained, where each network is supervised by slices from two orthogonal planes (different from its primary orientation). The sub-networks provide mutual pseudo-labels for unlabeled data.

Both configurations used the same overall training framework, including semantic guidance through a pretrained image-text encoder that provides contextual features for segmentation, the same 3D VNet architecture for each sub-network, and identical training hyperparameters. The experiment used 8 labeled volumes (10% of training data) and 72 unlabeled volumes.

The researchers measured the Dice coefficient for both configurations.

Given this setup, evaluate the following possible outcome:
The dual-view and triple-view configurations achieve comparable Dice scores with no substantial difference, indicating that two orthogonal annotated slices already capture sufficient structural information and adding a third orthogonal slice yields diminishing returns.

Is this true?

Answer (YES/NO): NO